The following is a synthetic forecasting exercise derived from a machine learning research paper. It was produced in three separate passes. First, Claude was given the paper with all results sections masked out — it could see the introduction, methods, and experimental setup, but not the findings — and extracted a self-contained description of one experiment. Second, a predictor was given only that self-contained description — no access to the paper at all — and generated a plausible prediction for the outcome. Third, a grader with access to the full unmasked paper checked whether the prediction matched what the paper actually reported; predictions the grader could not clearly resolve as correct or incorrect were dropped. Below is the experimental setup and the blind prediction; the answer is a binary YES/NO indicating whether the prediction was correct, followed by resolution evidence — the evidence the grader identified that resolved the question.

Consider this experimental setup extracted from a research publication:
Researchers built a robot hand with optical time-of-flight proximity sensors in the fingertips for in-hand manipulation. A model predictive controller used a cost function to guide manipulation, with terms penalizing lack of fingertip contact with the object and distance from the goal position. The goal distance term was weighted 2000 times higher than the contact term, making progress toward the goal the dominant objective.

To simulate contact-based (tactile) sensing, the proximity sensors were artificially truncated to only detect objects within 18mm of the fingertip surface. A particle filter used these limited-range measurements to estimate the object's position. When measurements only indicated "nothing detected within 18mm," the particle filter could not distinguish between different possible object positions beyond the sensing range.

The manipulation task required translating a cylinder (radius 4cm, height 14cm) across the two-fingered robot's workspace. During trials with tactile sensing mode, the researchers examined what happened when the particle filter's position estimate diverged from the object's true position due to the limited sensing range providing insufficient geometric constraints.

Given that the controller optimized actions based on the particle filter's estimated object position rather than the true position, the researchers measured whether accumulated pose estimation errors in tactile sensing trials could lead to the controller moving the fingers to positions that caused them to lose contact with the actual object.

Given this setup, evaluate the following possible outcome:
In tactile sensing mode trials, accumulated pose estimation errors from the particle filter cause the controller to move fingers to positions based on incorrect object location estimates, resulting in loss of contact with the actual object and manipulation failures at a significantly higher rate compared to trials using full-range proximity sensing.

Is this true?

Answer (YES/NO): YES